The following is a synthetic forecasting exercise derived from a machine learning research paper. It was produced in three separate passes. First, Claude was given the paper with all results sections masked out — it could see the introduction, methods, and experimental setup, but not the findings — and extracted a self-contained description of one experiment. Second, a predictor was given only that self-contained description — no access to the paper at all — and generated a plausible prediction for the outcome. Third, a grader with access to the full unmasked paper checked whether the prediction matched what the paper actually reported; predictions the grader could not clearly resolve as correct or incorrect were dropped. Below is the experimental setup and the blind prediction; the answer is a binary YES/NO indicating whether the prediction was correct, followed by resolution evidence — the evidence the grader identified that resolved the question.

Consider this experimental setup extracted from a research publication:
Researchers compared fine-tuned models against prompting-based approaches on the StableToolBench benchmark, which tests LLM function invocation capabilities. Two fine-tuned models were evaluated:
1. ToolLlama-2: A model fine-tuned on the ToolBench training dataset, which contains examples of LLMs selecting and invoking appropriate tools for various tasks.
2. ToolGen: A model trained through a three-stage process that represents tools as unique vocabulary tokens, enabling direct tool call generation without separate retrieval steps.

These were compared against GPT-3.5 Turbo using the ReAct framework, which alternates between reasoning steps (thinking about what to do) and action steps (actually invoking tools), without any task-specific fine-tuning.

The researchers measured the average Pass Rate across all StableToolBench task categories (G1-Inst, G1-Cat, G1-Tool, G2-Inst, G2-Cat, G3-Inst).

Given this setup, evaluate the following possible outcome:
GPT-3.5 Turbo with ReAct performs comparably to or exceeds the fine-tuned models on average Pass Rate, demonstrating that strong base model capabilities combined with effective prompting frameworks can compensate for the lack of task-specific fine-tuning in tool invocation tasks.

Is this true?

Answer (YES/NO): NO